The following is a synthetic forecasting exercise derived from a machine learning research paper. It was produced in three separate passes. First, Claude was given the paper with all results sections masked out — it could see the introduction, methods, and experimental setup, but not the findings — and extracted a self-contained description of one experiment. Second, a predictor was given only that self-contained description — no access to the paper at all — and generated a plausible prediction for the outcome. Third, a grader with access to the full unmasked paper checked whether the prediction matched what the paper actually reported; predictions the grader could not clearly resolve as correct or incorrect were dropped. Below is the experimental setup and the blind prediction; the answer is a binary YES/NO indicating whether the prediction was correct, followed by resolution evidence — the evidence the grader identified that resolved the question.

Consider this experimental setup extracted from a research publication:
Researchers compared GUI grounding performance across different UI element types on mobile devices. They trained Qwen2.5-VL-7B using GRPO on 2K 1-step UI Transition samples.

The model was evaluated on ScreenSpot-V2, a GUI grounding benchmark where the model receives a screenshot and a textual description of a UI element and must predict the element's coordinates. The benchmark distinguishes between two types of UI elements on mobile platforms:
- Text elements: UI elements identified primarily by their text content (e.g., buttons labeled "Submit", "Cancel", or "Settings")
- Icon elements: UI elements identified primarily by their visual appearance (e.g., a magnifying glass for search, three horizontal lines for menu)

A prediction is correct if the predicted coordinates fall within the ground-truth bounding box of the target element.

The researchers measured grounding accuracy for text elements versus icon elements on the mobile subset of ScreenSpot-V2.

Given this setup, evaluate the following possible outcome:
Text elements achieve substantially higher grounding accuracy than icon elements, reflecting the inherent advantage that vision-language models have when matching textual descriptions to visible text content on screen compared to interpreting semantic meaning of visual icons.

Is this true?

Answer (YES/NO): YES